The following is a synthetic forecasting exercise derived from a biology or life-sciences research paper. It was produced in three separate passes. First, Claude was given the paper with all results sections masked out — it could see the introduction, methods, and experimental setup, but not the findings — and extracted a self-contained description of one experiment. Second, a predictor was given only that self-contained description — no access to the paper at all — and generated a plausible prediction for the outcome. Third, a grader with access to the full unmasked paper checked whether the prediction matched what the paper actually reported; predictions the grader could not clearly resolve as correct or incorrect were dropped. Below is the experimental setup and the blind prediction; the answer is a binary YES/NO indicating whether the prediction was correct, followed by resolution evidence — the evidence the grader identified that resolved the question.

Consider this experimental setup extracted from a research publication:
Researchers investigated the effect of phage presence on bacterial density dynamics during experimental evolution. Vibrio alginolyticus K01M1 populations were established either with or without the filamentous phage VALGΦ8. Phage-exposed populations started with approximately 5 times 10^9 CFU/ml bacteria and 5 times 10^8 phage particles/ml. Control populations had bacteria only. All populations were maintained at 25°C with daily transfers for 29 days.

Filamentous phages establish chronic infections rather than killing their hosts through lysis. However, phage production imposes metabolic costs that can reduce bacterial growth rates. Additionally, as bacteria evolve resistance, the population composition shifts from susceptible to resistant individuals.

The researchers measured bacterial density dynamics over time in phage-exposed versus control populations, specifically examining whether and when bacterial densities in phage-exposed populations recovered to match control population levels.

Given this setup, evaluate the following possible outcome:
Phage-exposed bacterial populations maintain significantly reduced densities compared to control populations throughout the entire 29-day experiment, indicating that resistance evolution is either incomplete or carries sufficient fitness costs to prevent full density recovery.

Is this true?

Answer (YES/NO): NO